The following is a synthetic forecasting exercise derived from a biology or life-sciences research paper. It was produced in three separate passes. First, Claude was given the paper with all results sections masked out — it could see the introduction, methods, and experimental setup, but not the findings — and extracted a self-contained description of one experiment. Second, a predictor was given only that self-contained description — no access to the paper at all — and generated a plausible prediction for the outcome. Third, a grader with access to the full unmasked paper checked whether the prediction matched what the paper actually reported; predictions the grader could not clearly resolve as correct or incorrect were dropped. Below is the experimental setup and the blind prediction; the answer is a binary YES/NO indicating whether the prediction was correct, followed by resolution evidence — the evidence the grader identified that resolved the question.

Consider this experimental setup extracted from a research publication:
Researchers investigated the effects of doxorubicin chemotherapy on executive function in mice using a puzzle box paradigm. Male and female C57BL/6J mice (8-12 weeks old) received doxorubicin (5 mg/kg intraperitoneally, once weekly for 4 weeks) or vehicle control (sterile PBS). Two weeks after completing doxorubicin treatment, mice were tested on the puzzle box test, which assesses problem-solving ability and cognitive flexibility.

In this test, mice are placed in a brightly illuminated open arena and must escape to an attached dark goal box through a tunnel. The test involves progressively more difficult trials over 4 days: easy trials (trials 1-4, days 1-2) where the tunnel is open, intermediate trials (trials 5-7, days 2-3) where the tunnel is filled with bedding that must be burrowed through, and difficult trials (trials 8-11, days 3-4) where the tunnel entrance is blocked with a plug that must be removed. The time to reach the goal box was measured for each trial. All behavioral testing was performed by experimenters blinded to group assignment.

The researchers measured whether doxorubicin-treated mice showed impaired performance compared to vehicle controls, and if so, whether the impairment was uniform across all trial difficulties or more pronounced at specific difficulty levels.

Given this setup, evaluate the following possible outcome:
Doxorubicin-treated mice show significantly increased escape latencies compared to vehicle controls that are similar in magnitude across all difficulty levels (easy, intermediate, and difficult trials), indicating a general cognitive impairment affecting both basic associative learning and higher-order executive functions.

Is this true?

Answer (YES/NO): NO